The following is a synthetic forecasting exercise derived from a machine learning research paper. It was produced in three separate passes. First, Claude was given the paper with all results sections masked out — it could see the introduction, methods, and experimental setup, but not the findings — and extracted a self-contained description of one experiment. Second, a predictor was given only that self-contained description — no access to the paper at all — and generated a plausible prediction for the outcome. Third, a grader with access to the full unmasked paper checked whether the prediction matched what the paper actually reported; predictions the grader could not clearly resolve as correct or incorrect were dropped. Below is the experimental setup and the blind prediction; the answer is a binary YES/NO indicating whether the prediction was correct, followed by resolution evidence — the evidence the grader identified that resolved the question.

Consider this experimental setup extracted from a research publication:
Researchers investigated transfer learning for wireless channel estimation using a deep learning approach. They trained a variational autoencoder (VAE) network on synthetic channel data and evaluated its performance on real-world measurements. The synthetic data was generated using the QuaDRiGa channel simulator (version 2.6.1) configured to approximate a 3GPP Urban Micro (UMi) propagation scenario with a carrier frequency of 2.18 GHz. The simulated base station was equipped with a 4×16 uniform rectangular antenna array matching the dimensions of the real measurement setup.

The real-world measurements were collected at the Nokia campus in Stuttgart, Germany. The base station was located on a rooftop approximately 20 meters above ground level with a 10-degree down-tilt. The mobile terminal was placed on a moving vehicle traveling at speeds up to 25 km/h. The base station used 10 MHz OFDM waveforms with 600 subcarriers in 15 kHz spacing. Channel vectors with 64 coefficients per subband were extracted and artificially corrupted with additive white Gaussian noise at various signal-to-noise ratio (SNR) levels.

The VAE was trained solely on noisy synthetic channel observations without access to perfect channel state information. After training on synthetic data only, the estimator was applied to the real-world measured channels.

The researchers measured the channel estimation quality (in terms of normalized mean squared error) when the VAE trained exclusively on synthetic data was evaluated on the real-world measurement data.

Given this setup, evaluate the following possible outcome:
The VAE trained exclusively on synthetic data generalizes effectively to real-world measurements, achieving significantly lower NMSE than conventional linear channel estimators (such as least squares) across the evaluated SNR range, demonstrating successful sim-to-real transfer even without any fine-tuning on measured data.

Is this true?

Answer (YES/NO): YES